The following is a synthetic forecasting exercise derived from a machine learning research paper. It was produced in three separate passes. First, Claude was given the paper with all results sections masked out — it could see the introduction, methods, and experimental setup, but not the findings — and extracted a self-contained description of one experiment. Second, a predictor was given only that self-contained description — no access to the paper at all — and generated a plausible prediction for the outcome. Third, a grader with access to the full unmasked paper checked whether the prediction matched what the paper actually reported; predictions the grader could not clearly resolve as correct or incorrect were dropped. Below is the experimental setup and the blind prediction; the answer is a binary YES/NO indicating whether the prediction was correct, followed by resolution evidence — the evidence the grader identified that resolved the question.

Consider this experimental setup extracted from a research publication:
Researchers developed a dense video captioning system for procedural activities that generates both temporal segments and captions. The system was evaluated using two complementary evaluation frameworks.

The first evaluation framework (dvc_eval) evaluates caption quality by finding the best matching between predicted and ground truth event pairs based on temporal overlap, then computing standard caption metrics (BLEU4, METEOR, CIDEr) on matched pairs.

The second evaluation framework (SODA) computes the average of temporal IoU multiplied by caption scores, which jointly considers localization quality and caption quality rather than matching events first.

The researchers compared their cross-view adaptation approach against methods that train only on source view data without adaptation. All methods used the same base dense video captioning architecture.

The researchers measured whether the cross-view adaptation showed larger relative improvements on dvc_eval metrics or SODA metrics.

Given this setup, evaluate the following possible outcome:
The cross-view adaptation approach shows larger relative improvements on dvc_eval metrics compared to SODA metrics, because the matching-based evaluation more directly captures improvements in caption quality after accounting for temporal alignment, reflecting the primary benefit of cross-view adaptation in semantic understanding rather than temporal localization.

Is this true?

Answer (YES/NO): NO